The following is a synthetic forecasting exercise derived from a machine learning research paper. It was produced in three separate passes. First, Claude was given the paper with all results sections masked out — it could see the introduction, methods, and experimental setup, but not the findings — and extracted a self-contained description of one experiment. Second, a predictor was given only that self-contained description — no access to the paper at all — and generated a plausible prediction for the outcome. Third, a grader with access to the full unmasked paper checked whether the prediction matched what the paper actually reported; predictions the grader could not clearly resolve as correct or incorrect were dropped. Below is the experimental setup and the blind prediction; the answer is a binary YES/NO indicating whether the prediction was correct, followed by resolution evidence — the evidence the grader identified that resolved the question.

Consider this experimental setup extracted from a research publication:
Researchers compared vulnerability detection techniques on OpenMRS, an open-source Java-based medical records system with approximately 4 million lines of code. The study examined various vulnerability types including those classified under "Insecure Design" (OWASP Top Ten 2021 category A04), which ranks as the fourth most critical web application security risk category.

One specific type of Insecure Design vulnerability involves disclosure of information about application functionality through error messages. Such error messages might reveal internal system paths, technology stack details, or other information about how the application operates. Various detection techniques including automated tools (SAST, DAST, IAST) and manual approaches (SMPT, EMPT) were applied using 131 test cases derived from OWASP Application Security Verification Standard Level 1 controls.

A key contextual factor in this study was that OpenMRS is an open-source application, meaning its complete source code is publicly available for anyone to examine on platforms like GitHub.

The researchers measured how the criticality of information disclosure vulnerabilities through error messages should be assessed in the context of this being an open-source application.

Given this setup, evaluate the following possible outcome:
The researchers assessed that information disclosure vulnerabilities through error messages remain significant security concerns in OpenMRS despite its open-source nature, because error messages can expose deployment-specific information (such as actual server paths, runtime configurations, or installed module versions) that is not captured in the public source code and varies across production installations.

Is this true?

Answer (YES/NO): NO